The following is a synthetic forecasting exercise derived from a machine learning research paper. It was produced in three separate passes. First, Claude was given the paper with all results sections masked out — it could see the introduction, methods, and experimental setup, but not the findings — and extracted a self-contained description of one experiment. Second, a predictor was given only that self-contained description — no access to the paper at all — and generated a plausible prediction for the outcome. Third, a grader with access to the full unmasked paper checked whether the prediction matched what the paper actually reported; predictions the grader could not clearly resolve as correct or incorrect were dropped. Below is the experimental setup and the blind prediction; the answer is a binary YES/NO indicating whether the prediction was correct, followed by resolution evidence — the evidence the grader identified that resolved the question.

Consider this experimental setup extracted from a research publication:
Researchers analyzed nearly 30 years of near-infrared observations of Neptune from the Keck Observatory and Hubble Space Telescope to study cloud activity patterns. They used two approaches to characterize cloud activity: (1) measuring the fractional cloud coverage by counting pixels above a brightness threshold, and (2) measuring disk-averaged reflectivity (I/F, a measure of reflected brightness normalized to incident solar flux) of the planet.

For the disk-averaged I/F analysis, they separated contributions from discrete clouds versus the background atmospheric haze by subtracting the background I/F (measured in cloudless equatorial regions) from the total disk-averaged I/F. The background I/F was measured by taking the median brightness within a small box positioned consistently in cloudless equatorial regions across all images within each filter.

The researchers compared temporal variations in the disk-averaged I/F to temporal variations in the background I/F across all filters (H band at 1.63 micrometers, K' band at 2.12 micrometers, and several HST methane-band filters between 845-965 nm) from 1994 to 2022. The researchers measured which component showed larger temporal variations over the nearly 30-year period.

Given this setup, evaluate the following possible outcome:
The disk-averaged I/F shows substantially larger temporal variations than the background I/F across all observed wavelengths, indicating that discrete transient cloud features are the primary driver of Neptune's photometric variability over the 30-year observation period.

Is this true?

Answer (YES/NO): YES